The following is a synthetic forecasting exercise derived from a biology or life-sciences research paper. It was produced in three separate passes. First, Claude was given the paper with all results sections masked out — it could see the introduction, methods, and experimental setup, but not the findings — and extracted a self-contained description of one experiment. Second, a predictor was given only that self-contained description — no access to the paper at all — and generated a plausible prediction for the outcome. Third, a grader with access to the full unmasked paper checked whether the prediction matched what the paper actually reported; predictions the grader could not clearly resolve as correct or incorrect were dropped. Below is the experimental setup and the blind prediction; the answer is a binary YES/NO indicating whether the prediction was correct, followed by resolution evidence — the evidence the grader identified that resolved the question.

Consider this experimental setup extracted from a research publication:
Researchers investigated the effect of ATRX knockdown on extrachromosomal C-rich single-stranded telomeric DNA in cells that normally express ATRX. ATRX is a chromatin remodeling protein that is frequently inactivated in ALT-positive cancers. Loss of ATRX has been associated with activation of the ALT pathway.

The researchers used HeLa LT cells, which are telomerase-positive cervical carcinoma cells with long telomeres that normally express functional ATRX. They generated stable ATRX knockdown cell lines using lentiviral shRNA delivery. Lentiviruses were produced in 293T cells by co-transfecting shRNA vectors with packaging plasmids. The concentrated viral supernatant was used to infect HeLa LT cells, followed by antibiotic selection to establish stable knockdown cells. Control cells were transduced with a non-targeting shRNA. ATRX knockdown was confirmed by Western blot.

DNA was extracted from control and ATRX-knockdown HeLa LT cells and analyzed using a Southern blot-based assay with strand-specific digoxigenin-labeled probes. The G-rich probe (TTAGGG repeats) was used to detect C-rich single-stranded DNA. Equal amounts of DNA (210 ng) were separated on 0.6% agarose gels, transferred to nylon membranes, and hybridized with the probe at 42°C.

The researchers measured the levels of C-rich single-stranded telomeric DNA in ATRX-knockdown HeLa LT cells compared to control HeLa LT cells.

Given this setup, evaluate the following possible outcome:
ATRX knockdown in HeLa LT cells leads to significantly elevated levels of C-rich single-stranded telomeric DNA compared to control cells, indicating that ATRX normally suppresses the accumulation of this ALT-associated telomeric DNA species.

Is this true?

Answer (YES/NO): NO